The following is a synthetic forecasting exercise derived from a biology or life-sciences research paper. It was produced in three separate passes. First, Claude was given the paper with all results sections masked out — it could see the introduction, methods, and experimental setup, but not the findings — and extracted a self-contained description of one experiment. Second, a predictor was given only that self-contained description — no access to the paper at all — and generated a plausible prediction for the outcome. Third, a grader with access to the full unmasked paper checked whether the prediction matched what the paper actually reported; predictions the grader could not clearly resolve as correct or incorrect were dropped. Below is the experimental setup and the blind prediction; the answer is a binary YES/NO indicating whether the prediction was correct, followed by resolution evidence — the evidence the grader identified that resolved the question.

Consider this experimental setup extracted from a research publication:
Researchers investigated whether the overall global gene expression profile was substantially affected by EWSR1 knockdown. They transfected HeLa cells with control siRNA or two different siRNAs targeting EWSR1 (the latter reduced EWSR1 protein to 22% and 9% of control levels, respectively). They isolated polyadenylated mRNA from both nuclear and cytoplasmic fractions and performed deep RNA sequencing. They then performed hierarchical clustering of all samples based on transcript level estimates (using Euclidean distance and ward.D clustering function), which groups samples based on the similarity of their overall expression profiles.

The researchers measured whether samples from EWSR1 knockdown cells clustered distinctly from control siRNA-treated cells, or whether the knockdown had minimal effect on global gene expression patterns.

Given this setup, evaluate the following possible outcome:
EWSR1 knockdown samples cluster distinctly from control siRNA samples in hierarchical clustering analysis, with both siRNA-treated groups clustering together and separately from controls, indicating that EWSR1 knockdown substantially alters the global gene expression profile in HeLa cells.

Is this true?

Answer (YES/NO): NO